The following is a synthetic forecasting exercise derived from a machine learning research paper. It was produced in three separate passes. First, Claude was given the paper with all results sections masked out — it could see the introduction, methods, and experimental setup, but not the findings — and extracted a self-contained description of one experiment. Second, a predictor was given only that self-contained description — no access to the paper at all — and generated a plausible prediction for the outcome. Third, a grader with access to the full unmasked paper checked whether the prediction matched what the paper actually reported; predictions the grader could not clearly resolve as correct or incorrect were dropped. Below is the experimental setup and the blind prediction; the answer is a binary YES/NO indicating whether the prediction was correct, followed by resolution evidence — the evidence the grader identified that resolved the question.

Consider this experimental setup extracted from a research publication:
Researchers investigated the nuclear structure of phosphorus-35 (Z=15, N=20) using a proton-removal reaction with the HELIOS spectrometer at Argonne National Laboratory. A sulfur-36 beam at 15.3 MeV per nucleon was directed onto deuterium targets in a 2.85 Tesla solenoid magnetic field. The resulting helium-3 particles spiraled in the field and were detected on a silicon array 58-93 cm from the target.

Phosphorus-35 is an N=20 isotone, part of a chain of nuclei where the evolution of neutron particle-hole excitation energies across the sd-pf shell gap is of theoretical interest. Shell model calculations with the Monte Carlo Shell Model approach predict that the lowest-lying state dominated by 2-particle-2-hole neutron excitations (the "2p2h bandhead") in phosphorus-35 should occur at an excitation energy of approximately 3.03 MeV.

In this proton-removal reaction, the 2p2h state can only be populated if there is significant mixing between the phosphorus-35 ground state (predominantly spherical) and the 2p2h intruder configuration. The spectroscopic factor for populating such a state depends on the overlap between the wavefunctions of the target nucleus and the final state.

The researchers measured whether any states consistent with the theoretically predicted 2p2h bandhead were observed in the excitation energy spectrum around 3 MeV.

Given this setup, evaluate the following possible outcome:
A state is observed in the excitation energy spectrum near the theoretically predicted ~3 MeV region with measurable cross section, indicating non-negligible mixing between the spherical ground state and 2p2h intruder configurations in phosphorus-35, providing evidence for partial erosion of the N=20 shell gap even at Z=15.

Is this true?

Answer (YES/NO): NO